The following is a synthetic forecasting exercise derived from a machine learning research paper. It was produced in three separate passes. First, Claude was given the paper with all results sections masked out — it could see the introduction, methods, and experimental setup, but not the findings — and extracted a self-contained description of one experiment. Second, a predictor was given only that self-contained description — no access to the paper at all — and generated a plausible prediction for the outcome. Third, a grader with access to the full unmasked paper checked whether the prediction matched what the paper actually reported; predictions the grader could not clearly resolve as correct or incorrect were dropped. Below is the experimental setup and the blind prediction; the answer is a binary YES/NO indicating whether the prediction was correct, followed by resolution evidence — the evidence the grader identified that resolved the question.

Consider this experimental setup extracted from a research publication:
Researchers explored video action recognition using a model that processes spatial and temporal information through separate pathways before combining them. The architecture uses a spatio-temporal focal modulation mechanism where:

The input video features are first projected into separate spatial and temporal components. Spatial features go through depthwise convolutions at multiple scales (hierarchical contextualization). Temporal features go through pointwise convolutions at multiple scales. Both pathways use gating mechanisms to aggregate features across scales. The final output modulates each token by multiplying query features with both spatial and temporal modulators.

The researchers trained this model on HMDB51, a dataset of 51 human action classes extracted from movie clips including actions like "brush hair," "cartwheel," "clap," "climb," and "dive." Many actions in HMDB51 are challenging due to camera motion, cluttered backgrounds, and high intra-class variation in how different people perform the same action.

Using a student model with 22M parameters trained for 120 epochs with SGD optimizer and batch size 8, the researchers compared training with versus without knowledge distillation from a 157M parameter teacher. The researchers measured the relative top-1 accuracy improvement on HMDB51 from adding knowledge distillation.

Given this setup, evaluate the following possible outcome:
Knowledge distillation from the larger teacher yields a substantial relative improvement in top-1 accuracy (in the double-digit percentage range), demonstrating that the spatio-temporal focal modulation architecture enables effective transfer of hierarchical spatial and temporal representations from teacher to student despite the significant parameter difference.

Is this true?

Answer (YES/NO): YES